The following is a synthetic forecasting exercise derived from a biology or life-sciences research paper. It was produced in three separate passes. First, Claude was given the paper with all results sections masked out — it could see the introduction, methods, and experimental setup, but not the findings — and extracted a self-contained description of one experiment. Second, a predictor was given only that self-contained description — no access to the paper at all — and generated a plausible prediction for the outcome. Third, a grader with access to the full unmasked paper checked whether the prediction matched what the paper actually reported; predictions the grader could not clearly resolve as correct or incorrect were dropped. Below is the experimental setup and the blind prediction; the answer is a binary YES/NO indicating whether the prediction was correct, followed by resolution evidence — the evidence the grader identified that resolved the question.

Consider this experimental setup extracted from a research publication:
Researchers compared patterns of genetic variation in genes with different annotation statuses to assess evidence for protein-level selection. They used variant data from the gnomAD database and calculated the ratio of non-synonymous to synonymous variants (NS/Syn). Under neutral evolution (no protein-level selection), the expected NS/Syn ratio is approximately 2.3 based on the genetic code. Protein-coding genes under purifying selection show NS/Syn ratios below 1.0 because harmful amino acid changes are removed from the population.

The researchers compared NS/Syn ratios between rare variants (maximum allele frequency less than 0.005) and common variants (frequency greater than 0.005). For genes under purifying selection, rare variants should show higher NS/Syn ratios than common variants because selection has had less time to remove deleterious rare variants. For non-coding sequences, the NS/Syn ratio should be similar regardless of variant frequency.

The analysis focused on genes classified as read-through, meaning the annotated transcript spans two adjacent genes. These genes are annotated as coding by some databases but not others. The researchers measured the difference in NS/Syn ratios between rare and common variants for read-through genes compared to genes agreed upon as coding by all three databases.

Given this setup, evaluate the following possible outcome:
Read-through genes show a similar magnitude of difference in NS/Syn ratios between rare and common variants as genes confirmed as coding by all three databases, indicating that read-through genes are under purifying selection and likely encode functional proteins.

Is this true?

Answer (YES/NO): NO